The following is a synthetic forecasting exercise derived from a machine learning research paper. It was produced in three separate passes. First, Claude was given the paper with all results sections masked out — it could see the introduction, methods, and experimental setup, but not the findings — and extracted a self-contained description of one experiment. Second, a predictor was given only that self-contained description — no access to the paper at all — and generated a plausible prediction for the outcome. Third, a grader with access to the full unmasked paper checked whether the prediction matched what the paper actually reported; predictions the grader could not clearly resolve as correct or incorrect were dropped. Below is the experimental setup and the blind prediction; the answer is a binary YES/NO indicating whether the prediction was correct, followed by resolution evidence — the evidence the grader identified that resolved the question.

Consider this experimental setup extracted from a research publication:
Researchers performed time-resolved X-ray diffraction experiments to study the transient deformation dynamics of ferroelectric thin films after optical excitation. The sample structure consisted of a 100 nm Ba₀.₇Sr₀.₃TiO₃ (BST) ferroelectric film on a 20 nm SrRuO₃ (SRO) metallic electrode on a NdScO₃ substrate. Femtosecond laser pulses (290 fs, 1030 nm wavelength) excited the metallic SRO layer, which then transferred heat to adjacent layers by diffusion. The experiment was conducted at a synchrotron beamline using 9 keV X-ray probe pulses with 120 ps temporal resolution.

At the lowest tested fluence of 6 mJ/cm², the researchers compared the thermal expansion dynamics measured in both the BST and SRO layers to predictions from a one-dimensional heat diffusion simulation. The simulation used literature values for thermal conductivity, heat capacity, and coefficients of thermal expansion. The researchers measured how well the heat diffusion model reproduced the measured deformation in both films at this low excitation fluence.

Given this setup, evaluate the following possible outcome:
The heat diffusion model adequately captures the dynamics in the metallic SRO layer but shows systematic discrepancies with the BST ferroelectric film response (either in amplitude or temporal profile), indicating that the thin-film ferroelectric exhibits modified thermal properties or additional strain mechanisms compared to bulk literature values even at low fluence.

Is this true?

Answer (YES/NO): NO